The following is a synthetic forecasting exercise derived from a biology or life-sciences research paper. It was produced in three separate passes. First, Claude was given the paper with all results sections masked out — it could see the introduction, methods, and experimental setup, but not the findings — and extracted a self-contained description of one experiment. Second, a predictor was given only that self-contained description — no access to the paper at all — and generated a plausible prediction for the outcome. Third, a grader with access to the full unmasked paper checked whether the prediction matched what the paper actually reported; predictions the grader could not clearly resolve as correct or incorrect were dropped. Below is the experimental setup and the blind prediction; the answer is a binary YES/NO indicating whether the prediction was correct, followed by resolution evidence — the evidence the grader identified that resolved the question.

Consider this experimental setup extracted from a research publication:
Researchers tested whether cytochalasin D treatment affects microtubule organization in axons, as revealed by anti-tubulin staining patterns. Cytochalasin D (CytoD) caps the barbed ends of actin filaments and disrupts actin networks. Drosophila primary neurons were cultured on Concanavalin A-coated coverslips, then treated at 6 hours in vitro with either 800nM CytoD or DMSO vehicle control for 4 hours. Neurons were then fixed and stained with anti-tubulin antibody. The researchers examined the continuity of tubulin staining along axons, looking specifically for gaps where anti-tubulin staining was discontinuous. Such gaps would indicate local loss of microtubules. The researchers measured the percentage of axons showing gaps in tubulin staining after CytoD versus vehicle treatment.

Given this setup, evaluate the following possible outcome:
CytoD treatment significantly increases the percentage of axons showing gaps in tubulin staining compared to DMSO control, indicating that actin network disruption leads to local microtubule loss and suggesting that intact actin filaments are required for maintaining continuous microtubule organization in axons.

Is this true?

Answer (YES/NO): YES